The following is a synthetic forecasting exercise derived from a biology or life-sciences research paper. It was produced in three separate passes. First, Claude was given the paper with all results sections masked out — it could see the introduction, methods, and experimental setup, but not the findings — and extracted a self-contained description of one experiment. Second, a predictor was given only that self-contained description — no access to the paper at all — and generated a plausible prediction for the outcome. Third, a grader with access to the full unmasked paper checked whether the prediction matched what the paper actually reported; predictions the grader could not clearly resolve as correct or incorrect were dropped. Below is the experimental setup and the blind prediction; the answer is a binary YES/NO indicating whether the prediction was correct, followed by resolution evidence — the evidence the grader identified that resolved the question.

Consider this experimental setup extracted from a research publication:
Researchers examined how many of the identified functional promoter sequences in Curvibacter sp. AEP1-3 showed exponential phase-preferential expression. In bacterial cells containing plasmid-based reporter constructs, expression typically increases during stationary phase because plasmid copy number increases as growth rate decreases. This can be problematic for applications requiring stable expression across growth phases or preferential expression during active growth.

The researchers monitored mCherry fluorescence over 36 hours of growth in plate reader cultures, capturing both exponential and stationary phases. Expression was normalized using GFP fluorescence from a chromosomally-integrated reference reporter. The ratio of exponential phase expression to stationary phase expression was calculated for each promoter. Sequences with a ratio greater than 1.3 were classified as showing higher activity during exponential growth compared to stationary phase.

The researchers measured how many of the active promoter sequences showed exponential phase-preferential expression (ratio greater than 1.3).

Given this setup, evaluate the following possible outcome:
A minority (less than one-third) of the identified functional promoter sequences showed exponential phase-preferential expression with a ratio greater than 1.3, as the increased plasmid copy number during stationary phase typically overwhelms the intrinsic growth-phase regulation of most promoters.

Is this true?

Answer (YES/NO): YES